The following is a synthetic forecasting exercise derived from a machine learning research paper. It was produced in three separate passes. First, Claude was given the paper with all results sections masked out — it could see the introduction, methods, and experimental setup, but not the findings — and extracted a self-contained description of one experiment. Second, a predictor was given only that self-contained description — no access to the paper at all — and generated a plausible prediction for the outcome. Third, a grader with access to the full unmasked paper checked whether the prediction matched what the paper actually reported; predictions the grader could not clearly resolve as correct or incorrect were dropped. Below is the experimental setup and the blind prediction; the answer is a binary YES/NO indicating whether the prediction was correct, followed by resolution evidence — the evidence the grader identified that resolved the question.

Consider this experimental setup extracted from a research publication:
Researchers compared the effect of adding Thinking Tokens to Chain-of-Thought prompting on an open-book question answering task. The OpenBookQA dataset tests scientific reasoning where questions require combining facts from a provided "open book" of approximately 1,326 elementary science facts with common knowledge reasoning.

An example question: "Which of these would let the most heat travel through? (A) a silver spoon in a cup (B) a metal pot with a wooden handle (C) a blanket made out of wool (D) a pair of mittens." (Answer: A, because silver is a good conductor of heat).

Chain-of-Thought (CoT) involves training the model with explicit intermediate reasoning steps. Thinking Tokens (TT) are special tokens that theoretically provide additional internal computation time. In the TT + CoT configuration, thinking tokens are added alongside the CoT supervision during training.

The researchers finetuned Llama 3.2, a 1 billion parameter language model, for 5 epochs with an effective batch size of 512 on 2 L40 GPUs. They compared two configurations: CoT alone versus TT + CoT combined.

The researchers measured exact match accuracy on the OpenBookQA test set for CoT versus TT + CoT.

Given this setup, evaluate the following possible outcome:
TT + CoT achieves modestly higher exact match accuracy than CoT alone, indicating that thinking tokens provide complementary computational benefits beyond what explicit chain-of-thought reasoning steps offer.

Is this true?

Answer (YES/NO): NO